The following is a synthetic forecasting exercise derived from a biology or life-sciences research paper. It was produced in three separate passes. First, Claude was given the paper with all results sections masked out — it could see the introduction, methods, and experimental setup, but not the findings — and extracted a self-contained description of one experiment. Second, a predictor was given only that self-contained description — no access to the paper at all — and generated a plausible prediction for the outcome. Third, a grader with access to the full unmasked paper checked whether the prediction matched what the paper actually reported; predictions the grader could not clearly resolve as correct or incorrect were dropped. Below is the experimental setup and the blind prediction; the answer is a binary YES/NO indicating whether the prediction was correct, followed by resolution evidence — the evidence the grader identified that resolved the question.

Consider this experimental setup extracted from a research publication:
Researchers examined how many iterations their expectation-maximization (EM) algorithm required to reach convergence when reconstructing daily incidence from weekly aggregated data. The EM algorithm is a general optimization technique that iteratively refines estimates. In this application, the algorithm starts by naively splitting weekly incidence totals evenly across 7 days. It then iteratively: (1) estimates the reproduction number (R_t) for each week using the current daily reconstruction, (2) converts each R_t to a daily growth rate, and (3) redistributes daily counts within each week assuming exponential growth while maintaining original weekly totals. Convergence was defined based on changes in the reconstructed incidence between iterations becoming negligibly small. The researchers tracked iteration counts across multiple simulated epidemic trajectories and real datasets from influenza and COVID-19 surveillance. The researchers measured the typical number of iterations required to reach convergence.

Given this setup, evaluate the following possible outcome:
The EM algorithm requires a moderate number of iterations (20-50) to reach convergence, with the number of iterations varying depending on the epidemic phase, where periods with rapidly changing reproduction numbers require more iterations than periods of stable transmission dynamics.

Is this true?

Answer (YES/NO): NO